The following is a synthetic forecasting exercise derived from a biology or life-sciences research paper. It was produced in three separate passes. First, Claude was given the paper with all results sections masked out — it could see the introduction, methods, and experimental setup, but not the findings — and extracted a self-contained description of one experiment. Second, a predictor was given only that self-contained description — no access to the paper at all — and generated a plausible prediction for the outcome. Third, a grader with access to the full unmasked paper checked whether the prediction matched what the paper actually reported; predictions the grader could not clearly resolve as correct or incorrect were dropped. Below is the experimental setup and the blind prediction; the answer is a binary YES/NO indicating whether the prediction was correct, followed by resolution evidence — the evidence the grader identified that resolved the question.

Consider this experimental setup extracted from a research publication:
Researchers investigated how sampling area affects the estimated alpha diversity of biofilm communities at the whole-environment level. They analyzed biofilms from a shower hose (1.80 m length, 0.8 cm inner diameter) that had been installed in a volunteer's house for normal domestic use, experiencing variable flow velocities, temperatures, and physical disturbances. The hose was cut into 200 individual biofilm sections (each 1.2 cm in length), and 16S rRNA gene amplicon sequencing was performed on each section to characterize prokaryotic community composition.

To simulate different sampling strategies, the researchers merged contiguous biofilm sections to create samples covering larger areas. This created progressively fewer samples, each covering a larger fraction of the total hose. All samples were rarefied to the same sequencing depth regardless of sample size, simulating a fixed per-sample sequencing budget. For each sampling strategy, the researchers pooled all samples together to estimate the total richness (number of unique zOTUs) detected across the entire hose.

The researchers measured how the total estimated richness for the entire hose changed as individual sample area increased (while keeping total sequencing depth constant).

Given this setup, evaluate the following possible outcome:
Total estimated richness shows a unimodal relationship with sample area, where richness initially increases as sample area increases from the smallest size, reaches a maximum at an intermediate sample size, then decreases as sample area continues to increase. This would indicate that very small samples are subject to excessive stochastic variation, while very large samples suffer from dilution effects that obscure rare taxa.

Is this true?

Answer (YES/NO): NO